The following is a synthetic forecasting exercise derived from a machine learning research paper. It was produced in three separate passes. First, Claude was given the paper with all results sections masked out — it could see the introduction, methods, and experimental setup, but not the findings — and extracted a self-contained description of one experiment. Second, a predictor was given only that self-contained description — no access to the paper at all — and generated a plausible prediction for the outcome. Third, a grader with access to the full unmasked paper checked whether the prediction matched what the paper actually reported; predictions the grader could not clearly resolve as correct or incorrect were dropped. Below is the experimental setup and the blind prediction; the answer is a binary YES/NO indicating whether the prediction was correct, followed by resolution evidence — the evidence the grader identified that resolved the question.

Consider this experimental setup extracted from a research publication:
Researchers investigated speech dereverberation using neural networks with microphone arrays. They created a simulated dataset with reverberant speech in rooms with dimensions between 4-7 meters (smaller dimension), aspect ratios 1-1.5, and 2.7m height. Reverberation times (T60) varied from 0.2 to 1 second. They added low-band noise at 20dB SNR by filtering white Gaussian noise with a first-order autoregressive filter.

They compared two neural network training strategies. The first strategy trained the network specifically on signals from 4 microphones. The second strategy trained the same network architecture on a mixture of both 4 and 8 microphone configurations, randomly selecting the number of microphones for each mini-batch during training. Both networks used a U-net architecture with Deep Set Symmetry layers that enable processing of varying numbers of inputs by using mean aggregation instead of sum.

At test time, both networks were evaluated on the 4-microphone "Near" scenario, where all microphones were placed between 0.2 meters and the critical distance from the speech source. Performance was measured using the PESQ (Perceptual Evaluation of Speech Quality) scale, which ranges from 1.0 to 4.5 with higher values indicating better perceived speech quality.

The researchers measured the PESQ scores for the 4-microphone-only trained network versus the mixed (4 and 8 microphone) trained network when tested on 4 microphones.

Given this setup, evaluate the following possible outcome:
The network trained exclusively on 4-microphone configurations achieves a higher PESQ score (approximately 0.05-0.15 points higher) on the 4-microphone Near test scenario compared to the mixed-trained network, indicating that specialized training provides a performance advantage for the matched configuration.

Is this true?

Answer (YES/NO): NO